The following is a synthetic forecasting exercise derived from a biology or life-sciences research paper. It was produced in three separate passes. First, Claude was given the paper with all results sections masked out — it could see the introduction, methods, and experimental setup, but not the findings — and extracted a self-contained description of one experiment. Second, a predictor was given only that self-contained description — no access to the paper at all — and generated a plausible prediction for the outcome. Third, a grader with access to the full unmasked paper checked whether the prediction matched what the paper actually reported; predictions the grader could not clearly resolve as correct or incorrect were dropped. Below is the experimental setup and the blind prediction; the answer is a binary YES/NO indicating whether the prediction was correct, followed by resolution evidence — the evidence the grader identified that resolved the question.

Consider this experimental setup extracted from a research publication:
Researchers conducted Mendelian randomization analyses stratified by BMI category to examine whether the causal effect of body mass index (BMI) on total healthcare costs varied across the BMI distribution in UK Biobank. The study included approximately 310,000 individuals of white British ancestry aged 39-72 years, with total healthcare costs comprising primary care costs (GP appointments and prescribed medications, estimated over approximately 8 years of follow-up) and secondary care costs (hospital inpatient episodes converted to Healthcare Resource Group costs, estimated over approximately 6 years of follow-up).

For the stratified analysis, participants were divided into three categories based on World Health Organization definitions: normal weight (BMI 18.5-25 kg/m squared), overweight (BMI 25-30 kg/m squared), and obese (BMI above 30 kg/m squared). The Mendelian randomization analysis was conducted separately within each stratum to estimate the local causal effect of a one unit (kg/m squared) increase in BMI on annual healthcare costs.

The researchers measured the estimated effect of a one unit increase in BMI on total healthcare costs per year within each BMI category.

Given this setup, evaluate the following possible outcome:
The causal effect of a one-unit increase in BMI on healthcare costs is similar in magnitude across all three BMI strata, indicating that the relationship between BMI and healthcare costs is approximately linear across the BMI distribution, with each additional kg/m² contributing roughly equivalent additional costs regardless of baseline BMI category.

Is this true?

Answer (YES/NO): NO